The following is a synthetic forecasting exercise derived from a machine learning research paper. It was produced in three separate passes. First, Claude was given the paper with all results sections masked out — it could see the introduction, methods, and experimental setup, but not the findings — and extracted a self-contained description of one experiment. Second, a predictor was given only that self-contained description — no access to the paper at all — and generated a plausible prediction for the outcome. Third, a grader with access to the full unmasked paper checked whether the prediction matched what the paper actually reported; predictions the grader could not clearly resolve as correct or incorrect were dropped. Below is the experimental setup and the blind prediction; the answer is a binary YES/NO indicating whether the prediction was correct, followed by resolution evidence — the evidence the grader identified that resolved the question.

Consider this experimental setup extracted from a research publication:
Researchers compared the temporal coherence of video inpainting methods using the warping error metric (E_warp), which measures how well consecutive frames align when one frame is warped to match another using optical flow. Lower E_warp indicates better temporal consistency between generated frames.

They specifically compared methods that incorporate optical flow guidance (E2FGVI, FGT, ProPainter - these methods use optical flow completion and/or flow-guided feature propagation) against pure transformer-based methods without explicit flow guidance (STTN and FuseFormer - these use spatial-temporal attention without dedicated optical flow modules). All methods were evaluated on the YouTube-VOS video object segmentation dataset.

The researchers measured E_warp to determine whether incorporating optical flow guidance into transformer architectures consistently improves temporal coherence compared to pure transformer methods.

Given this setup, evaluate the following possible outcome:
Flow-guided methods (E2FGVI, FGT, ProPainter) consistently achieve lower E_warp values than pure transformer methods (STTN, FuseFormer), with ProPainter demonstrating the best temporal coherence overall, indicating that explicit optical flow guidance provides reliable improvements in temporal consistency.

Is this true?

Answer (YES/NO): NO